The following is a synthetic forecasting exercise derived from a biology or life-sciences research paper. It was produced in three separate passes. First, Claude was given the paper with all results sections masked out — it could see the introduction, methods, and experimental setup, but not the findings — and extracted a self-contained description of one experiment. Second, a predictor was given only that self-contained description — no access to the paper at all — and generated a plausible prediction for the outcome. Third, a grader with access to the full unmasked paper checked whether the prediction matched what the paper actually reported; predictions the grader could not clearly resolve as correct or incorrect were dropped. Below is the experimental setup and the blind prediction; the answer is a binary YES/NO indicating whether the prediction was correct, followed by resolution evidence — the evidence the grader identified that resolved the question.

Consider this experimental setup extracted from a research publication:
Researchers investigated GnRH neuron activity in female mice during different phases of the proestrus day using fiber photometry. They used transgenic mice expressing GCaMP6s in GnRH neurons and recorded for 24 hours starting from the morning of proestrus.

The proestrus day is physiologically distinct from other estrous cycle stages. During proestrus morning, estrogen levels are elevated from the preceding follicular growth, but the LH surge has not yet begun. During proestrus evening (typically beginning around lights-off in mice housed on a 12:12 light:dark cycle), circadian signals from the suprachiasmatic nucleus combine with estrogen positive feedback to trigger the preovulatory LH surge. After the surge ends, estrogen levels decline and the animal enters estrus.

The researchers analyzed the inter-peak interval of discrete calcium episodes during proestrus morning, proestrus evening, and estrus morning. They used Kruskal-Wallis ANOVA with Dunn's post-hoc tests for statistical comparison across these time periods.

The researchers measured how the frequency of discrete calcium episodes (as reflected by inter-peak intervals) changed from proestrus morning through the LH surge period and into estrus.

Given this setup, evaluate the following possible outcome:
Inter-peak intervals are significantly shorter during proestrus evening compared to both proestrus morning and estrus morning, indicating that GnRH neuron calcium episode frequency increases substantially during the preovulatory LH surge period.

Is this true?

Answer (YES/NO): NO